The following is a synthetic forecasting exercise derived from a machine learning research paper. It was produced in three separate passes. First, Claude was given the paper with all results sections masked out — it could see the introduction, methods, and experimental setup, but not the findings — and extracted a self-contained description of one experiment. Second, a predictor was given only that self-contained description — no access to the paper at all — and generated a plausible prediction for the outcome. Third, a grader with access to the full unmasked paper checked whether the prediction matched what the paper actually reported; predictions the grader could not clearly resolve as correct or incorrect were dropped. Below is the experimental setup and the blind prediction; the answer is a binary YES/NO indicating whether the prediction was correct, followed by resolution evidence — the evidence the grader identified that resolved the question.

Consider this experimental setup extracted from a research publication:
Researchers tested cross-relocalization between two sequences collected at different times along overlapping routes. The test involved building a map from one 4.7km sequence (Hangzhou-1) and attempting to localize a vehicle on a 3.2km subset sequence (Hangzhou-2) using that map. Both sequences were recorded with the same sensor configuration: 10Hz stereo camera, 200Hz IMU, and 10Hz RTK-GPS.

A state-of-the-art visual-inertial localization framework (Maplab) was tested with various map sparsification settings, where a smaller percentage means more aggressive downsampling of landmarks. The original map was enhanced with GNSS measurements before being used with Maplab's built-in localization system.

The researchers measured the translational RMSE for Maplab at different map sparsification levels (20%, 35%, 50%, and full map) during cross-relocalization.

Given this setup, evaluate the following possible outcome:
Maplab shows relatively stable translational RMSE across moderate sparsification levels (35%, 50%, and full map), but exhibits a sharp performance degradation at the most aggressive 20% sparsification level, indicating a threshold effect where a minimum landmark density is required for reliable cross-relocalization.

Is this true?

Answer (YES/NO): NO